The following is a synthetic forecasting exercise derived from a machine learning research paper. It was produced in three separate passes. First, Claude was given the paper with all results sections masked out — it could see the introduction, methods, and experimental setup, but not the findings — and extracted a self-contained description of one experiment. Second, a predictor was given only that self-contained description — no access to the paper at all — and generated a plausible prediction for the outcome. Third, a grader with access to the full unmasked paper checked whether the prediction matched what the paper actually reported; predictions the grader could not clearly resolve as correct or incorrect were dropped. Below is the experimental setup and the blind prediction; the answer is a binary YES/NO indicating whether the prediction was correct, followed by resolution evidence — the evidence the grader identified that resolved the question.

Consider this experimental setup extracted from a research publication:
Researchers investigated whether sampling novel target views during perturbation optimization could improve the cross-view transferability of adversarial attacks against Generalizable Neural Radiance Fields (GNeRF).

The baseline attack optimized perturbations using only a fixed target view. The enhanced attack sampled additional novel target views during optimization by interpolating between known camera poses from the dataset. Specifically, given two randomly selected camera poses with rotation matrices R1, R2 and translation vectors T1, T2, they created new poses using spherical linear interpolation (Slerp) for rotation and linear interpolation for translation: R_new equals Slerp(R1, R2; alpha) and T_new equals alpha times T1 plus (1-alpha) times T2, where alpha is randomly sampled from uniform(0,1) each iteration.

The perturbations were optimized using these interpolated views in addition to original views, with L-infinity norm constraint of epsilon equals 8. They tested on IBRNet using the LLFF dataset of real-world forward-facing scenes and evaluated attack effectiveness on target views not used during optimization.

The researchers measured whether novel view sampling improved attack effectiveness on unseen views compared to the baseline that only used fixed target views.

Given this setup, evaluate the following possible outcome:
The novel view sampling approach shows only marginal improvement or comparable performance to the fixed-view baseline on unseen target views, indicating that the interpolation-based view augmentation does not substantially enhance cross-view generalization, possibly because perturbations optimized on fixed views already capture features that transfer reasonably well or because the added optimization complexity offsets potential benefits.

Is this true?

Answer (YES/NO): NO